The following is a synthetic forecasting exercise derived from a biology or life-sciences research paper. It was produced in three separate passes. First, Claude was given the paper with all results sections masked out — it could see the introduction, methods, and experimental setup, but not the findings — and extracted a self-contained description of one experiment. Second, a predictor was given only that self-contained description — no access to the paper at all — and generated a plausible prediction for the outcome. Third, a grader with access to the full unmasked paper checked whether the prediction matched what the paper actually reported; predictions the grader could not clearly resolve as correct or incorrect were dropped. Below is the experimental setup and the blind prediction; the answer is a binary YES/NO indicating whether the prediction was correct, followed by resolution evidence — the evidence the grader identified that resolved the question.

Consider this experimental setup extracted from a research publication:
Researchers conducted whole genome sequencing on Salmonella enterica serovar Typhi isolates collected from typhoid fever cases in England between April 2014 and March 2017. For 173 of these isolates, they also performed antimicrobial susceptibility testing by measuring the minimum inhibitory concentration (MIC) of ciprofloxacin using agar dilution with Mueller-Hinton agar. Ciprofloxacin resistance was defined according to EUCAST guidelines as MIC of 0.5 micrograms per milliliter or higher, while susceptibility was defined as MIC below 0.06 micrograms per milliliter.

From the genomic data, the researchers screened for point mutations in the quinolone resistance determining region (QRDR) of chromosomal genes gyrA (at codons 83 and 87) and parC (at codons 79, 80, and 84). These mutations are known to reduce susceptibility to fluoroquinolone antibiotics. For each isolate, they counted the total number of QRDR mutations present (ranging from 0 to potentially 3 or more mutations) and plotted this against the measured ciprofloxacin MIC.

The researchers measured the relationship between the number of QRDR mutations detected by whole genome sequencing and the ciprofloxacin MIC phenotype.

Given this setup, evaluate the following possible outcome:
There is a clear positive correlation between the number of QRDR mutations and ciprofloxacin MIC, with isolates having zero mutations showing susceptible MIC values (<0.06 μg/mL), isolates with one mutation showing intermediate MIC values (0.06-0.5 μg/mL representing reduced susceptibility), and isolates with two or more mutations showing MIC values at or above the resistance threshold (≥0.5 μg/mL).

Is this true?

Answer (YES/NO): NO